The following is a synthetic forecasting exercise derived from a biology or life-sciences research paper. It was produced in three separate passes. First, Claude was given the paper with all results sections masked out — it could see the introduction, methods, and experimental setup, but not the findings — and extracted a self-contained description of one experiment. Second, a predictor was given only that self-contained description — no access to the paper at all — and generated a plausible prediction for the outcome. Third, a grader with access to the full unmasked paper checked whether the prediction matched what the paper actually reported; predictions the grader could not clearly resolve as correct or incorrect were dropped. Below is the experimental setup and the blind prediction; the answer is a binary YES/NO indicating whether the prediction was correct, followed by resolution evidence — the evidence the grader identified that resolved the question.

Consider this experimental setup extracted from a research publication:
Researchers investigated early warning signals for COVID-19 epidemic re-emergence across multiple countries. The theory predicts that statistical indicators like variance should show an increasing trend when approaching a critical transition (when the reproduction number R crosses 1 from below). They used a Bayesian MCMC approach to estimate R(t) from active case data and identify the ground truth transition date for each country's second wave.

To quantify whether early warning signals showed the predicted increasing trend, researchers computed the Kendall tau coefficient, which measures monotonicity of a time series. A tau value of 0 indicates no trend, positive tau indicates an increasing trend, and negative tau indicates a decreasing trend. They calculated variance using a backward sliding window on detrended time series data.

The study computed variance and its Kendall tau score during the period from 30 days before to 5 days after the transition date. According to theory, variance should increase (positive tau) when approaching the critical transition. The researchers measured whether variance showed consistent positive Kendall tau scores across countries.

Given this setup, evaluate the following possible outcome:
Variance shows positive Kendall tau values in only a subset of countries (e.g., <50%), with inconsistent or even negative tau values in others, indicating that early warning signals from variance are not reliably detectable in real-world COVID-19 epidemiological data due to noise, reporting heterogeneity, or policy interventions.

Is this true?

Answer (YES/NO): NO